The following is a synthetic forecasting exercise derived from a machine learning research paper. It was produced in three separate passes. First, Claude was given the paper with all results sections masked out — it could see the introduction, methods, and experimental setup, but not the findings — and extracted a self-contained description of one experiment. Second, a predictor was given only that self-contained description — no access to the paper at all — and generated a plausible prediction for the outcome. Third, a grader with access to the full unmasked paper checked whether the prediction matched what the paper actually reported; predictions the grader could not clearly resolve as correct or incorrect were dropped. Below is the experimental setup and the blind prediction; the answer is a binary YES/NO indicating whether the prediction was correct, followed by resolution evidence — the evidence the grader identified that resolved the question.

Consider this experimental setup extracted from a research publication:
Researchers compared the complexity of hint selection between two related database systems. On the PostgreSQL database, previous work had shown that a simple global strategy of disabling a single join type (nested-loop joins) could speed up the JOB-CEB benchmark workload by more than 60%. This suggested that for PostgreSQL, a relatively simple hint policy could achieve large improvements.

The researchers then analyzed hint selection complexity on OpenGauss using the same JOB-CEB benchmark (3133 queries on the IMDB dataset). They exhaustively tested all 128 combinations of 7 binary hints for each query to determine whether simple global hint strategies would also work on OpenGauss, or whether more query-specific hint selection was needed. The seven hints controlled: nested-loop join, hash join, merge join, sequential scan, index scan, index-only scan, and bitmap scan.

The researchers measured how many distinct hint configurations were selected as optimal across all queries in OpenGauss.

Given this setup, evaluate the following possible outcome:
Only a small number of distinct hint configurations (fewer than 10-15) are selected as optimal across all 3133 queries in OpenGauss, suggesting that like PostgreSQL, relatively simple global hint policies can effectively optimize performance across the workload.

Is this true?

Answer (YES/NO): NO